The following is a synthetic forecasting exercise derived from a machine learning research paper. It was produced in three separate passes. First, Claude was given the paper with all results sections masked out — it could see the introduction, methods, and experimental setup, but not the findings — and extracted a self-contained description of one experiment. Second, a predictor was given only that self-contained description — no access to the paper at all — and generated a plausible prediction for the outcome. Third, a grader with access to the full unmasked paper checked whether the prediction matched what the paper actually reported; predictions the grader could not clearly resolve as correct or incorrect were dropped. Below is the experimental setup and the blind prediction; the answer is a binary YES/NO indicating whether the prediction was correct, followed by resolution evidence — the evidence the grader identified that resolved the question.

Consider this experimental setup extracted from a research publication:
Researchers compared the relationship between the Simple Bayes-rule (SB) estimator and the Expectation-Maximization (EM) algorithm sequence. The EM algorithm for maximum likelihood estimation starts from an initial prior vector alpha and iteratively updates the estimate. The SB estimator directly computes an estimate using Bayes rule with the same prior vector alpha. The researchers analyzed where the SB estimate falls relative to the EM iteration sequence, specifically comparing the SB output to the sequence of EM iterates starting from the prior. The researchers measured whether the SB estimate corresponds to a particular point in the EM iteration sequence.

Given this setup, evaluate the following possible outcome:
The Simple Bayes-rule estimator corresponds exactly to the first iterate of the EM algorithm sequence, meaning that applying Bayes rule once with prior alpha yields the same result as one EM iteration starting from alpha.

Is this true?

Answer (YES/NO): YES